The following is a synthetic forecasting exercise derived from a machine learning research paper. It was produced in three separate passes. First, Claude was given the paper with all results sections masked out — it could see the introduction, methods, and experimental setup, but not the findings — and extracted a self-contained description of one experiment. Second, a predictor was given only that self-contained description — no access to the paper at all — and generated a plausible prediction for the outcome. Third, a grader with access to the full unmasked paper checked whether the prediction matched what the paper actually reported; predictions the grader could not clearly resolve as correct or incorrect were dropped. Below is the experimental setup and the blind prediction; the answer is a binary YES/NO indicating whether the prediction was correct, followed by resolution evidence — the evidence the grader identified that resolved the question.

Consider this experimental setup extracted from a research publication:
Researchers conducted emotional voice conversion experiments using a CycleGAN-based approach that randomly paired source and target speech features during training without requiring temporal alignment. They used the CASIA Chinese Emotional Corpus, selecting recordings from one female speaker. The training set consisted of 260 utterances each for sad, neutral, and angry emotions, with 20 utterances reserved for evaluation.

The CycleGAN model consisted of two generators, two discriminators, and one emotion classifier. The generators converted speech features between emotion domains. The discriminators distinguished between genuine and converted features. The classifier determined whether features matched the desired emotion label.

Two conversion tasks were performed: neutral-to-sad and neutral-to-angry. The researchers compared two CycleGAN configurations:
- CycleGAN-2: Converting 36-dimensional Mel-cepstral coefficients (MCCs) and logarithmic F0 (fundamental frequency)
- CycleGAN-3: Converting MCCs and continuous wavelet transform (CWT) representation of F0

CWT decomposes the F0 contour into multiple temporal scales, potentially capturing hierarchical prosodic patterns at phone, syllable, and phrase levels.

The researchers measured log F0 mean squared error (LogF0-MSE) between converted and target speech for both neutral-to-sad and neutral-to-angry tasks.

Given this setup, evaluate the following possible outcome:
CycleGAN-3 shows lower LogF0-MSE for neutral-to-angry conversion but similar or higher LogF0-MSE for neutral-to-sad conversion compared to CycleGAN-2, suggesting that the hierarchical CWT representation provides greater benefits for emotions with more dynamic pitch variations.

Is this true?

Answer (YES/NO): NO